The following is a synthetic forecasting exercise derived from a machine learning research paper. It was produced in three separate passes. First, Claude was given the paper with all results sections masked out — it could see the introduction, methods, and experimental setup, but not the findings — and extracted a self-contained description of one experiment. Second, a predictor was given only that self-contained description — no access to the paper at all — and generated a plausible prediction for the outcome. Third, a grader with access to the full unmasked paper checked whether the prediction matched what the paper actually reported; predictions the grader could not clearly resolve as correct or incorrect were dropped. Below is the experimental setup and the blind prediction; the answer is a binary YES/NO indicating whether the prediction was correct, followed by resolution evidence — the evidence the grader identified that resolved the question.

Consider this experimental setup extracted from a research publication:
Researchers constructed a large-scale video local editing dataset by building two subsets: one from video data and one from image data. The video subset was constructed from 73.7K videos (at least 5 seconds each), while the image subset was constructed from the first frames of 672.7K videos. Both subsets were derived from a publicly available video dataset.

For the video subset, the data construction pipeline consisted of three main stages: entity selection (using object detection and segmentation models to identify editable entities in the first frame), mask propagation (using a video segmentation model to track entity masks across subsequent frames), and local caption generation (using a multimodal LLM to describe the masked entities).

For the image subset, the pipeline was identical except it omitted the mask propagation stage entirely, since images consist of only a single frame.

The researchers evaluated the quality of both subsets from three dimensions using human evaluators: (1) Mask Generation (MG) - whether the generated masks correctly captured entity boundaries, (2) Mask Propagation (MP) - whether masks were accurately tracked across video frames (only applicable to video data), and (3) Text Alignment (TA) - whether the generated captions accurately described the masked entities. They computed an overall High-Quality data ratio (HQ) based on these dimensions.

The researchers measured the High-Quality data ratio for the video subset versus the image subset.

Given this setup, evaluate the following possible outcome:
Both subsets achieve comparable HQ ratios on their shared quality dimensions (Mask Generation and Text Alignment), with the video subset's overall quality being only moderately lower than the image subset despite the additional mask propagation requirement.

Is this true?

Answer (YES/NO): NO